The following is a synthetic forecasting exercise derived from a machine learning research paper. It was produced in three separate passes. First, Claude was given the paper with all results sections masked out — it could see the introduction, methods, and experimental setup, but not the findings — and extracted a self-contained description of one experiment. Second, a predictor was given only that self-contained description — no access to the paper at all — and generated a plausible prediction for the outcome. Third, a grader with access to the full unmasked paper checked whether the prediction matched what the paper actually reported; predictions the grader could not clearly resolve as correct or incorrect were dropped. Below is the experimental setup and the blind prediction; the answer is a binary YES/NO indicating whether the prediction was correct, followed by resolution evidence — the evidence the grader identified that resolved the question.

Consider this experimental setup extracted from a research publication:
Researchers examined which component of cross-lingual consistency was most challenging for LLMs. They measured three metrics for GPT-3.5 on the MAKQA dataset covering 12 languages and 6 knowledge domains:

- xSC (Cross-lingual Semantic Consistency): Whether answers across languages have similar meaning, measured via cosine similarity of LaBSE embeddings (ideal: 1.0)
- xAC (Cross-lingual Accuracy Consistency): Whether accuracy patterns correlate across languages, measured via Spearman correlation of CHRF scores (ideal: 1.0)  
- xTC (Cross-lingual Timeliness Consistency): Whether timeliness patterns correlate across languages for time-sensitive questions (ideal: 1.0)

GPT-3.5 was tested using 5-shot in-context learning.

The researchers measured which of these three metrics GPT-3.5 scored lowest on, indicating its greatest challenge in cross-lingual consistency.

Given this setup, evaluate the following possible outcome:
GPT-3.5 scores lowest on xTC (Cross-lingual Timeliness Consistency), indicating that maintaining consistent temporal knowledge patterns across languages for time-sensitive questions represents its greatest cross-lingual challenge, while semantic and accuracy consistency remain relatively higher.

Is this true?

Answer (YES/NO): NO